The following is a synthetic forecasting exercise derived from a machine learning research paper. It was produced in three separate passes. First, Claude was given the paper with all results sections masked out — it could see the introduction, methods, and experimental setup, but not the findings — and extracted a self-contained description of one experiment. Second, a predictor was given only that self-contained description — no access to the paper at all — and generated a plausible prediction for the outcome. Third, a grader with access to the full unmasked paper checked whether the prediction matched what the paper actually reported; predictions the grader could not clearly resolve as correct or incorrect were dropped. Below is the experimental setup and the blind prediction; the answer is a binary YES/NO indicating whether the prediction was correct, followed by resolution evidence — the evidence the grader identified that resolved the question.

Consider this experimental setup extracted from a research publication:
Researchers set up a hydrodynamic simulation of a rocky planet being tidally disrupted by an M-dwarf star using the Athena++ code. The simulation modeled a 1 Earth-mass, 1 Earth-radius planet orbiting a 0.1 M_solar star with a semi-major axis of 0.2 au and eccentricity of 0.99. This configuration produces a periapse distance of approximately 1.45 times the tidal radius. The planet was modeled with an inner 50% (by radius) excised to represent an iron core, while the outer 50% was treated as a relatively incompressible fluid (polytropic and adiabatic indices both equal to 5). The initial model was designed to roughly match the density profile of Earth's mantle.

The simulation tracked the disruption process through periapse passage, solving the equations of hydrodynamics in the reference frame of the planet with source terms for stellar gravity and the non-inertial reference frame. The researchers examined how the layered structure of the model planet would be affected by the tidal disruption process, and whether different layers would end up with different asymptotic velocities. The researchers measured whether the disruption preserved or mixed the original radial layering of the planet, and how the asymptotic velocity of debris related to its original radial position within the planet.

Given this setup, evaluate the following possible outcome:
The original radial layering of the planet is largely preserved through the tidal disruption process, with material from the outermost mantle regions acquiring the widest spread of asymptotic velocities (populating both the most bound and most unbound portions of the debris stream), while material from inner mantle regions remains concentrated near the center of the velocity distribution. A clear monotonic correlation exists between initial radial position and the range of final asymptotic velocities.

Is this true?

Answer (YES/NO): NO